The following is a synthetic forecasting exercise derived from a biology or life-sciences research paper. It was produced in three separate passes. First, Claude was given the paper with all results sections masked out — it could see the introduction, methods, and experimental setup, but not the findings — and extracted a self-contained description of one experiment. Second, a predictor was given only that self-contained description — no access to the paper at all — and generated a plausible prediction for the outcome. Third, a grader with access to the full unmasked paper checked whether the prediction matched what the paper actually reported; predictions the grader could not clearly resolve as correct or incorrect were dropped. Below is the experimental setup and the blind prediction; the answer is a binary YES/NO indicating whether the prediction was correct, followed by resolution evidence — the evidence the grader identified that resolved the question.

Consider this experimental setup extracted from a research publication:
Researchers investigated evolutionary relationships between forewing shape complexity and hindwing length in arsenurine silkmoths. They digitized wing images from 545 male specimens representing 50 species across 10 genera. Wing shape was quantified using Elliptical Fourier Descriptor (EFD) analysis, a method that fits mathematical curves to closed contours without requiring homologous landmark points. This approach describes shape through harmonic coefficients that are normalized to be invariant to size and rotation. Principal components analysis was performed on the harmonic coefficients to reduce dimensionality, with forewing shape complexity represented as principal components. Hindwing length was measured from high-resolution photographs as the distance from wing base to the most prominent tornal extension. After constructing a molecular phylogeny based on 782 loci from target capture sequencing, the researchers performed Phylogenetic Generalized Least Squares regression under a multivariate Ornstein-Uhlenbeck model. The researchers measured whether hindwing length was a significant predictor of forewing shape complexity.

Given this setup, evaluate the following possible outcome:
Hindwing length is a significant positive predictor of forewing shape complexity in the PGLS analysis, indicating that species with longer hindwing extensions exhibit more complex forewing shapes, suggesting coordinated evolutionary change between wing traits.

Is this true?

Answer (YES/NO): NO